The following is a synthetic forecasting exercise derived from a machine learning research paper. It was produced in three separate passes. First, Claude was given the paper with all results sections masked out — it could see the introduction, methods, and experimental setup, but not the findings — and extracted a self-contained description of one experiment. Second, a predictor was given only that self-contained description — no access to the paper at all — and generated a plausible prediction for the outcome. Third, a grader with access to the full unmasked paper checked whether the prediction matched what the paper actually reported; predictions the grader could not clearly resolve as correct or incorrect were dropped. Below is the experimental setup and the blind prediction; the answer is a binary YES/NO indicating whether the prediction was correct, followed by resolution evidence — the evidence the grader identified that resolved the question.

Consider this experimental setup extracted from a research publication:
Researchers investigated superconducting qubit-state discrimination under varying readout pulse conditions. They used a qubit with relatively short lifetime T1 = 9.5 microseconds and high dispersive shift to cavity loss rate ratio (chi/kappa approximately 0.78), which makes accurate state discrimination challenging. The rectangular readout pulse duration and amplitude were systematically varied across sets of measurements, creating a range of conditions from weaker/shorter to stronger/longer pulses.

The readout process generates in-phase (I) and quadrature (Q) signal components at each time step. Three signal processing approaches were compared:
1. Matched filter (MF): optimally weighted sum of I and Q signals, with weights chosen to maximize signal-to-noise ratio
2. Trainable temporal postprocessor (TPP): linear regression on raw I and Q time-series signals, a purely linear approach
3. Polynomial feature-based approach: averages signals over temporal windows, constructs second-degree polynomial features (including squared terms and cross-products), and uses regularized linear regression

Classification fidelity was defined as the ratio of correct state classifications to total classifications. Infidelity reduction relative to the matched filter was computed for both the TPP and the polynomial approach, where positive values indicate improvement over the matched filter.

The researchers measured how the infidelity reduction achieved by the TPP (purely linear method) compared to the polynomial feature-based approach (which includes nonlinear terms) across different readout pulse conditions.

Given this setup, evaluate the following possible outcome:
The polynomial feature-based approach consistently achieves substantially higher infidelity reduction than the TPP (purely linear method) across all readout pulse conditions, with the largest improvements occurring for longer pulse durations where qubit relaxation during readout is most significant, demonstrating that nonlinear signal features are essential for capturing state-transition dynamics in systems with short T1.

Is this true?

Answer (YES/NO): NO